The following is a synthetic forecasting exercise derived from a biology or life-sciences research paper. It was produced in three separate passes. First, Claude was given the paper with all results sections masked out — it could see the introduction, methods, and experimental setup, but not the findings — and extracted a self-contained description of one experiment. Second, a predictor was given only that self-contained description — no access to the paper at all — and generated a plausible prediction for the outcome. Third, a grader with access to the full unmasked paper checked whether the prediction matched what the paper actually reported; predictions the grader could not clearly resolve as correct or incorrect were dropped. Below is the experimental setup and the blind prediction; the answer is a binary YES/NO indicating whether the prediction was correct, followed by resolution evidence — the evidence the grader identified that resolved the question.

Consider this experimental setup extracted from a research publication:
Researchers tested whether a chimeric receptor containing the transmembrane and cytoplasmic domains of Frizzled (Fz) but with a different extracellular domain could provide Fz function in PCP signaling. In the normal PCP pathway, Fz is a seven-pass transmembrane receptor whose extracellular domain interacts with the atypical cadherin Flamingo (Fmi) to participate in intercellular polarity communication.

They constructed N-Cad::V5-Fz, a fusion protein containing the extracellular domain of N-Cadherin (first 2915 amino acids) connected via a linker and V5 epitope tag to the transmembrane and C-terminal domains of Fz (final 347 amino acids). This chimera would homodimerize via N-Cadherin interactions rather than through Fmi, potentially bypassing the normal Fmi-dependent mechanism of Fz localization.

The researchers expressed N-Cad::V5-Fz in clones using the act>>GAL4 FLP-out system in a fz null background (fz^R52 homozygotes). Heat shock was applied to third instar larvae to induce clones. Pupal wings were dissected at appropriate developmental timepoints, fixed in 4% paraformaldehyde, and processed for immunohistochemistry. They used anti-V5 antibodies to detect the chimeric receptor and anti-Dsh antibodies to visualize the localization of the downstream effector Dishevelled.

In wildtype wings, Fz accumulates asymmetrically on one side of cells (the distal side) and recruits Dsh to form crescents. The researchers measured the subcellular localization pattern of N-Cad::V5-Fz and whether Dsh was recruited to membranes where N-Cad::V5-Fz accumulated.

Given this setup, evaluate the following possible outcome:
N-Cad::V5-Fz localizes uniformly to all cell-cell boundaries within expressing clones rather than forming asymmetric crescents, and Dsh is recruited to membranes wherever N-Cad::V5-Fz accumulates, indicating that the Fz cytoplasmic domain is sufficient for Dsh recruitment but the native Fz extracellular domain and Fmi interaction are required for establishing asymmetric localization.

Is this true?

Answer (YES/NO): YES